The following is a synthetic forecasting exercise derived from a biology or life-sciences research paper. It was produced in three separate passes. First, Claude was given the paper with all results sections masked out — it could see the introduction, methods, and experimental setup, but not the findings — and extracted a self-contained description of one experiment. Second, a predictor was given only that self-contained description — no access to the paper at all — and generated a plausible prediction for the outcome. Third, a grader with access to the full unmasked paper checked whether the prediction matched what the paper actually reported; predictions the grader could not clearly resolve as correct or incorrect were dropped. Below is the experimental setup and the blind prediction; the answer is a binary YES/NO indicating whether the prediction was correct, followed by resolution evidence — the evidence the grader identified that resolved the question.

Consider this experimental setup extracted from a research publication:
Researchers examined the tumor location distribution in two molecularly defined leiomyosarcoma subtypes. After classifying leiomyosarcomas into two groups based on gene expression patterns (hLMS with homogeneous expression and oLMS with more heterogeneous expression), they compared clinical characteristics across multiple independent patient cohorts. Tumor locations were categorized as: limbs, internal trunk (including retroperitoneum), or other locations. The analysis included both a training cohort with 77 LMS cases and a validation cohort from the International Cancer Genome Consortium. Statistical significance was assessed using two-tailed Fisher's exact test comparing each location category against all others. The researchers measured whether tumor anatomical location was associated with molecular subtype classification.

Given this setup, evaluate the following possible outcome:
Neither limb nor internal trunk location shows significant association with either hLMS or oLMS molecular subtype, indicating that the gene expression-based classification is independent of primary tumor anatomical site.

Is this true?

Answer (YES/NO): NO